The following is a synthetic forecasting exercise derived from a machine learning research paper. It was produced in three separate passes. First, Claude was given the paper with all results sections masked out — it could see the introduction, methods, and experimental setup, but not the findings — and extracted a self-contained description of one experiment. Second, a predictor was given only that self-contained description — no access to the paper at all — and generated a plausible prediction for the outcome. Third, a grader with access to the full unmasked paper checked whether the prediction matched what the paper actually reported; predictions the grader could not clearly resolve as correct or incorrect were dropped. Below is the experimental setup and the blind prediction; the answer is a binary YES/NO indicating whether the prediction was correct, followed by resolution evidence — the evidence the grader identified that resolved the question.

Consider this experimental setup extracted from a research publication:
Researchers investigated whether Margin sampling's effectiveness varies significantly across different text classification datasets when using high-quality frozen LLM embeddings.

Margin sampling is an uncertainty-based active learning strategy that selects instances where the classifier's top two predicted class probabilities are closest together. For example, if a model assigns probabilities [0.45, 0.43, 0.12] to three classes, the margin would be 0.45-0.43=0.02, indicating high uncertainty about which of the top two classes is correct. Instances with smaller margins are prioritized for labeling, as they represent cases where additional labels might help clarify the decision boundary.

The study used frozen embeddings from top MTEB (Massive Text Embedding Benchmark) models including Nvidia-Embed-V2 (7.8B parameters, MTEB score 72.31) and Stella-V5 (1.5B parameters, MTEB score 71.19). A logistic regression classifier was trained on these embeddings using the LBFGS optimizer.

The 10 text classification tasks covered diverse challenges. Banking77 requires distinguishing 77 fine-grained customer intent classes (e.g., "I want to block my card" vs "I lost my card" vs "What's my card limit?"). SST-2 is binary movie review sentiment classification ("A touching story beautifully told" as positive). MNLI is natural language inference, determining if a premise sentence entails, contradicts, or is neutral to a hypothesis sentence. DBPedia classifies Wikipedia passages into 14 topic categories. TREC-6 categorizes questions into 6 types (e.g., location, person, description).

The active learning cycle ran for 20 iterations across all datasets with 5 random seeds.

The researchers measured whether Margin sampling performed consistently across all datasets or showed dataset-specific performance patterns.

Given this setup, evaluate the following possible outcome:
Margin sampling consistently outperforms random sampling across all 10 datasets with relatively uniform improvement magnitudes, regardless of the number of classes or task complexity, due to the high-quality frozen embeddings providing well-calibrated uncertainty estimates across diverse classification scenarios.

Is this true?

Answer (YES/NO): NO